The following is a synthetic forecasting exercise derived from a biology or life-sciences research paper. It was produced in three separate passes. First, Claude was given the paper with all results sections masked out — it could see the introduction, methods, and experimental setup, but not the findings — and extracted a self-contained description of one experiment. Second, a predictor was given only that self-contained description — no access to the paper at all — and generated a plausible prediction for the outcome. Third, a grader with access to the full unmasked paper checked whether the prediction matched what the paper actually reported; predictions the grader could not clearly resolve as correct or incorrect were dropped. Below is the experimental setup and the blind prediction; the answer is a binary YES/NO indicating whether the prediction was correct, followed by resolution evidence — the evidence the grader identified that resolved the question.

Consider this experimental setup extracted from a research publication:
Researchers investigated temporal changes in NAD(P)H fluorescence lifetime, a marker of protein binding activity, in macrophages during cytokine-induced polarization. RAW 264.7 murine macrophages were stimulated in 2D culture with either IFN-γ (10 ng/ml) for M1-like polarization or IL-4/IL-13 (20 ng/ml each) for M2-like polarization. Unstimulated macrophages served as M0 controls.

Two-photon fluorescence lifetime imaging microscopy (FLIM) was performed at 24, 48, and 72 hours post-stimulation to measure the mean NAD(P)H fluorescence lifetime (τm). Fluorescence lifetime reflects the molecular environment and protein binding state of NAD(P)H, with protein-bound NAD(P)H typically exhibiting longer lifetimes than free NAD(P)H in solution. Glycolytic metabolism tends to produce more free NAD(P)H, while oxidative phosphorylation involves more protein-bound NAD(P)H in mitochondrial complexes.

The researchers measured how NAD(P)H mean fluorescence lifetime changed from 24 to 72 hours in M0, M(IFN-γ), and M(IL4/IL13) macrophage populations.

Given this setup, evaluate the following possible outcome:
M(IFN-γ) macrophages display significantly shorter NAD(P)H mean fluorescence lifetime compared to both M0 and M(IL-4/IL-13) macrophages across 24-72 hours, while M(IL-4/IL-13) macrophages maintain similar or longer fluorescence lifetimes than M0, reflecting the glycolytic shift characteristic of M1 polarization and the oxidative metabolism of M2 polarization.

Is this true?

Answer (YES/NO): NO